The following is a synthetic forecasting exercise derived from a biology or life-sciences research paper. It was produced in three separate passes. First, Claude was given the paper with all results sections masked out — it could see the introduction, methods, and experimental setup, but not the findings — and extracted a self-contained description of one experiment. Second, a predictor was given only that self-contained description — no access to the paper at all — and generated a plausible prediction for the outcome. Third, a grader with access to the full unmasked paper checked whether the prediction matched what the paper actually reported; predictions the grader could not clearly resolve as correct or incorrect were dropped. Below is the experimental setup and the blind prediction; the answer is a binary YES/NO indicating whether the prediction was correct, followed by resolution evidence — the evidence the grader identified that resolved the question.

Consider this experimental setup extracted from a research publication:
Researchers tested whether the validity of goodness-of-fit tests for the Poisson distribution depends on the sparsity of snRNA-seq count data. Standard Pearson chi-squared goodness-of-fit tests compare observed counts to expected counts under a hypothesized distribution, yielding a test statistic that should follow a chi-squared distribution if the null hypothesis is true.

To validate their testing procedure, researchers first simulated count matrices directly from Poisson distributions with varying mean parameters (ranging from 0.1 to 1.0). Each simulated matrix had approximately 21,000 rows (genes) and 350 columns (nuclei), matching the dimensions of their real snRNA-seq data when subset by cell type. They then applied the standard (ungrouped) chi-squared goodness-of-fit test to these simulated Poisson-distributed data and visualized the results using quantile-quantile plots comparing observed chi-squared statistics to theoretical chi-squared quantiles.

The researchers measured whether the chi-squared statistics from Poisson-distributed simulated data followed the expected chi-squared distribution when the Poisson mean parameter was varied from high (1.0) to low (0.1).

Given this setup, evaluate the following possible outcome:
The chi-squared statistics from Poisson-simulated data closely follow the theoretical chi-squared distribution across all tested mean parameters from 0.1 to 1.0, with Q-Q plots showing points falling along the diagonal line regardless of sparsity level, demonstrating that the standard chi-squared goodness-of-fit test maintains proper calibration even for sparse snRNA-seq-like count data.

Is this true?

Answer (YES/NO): NO